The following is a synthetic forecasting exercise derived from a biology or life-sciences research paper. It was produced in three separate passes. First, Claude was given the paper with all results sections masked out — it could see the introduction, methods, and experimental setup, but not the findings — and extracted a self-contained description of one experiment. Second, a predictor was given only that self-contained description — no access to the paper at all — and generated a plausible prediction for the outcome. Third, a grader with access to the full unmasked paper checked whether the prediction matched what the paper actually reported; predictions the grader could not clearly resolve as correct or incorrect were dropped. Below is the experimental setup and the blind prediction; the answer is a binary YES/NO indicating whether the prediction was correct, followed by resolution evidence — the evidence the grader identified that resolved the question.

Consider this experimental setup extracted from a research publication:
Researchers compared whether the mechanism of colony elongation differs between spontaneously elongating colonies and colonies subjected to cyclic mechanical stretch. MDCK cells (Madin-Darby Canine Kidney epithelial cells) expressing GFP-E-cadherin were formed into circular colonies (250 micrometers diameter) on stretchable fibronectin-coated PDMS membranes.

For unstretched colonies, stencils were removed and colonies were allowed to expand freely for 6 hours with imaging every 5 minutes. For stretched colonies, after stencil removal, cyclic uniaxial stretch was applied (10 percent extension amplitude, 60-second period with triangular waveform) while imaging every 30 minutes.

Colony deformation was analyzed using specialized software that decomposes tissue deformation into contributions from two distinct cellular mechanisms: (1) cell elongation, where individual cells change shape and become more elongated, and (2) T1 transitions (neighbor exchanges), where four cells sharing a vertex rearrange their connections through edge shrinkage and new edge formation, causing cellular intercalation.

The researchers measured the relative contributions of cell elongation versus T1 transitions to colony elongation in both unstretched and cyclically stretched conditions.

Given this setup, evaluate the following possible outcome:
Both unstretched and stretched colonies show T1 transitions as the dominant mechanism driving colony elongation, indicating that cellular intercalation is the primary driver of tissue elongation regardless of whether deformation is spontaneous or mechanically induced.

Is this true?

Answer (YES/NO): NO